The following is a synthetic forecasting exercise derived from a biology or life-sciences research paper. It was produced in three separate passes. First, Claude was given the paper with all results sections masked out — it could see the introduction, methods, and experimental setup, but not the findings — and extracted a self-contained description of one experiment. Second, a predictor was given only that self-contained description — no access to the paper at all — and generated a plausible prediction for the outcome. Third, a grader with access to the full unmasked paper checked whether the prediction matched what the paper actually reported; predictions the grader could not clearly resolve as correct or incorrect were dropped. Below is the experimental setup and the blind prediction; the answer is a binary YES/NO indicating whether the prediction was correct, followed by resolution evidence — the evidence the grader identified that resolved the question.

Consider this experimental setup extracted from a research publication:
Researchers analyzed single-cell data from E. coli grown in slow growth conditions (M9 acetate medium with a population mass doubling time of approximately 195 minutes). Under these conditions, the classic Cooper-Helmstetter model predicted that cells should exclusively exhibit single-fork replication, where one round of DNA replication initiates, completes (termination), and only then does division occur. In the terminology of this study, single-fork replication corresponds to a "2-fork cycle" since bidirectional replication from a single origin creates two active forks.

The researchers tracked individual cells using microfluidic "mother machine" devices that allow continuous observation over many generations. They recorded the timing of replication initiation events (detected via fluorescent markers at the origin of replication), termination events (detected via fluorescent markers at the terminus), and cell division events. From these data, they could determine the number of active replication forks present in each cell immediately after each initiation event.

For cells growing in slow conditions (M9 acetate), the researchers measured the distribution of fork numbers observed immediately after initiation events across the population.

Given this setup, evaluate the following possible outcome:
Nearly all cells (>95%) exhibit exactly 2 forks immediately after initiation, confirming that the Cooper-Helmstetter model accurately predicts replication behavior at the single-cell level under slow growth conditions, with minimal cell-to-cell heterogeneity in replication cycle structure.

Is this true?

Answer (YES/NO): NO